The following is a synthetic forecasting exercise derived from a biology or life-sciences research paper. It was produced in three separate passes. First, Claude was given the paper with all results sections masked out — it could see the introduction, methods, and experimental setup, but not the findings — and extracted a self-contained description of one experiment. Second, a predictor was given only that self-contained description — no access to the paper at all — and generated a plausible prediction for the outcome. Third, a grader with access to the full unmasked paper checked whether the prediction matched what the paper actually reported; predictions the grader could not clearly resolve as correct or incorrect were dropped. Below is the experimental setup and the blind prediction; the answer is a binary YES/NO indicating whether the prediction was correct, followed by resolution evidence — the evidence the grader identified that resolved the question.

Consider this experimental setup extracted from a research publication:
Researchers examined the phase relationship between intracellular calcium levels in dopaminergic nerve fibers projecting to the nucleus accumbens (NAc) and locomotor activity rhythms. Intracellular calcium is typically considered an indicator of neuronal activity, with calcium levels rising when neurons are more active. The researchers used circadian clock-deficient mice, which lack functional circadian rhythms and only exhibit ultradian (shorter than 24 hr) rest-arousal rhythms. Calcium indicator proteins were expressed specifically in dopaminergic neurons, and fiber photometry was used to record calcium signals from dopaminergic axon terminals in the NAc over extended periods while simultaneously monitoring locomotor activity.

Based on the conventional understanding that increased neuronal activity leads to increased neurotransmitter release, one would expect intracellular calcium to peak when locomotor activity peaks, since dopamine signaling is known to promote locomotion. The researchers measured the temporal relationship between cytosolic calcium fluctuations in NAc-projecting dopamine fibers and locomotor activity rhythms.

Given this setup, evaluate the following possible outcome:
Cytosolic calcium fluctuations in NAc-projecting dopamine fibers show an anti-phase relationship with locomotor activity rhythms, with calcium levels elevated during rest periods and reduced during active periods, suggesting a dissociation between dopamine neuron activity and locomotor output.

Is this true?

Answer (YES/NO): YES